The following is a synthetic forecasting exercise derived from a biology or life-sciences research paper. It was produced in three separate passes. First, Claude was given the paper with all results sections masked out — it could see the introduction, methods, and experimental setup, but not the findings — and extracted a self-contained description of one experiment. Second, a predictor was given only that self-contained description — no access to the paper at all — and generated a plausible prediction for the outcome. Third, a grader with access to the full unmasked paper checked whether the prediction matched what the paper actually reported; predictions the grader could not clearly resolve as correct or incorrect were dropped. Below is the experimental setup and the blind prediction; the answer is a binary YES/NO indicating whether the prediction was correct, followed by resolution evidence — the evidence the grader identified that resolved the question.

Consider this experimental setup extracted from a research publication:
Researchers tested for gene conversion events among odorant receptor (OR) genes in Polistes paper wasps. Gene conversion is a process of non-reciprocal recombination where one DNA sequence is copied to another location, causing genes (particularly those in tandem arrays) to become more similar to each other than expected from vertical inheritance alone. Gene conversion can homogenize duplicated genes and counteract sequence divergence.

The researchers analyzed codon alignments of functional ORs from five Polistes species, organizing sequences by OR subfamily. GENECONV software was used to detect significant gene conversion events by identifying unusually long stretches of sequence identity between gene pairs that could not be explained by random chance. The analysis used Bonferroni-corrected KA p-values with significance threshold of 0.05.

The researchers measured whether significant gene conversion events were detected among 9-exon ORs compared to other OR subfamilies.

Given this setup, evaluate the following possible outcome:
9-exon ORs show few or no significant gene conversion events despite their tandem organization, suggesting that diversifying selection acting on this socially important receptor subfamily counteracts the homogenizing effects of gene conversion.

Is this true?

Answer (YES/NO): YES